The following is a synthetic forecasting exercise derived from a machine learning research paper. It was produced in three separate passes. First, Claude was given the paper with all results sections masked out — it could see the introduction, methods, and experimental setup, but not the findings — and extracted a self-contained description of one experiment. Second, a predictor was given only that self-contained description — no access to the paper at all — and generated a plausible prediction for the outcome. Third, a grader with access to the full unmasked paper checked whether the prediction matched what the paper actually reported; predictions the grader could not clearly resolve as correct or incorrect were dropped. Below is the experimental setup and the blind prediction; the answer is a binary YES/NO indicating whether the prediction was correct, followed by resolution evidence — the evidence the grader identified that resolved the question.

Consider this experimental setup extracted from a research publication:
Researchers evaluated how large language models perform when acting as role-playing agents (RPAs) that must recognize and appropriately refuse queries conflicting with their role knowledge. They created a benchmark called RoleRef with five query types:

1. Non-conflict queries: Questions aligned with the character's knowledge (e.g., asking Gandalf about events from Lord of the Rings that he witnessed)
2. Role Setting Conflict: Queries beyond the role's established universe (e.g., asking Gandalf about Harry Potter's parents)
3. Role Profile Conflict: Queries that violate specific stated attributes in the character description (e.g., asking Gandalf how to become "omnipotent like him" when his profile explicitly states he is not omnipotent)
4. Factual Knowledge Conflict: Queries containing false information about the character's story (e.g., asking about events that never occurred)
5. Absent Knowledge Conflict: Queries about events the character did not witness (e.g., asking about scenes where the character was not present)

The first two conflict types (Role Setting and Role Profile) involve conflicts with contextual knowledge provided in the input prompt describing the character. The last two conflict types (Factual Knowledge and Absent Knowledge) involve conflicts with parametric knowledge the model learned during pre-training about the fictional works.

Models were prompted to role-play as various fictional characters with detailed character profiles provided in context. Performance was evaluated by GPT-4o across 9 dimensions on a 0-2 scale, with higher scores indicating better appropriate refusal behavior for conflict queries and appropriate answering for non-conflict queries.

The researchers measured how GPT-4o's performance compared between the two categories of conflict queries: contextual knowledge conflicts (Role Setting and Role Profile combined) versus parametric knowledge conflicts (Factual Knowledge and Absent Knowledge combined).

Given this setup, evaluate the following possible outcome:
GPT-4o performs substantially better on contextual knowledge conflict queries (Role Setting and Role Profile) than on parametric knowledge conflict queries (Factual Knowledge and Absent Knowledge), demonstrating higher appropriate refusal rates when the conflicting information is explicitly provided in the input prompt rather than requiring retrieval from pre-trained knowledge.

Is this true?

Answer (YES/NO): YES